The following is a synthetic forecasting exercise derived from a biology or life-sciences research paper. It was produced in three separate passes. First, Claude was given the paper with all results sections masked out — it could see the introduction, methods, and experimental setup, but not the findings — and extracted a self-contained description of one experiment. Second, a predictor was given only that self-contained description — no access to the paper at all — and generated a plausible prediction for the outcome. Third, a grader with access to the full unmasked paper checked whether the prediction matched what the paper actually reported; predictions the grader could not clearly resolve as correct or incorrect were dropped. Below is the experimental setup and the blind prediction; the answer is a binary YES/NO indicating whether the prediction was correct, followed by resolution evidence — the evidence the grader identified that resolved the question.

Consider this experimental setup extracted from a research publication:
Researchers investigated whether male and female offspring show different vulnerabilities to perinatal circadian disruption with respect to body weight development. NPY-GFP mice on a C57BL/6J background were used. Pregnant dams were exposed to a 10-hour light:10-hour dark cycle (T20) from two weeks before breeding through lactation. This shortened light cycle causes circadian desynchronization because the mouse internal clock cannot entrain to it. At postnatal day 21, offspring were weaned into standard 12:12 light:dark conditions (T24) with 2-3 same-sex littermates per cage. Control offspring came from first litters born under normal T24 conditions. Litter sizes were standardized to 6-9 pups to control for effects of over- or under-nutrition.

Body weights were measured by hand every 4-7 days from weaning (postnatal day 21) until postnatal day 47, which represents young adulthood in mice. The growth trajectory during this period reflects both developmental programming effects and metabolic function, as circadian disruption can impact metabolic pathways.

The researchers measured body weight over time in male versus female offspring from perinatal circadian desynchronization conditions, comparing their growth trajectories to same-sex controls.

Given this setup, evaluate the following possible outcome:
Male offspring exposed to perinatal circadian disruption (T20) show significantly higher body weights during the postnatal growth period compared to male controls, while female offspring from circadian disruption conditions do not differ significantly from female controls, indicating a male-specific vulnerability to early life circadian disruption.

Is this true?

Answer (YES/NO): NO